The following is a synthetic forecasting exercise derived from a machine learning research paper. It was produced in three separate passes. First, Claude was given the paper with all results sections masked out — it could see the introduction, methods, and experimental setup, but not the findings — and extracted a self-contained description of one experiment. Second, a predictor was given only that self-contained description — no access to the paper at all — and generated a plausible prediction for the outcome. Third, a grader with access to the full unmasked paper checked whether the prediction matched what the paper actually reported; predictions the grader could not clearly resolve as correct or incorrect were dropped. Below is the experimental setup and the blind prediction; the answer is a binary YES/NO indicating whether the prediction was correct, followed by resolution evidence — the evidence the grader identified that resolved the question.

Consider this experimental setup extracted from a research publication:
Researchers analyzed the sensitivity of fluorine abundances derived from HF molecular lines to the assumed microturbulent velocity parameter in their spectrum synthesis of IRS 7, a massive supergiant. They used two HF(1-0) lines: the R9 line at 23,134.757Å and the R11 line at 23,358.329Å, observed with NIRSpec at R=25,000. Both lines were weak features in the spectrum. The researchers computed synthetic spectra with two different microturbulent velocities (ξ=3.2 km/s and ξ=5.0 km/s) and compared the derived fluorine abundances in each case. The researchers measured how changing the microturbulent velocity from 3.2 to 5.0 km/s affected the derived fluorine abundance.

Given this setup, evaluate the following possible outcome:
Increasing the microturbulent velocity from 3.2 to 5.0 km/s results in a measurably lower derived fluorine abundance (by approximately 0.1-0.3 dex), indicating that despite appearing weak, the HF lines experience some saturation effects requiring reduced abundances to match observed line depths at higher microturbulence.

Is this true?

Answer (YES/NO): NO